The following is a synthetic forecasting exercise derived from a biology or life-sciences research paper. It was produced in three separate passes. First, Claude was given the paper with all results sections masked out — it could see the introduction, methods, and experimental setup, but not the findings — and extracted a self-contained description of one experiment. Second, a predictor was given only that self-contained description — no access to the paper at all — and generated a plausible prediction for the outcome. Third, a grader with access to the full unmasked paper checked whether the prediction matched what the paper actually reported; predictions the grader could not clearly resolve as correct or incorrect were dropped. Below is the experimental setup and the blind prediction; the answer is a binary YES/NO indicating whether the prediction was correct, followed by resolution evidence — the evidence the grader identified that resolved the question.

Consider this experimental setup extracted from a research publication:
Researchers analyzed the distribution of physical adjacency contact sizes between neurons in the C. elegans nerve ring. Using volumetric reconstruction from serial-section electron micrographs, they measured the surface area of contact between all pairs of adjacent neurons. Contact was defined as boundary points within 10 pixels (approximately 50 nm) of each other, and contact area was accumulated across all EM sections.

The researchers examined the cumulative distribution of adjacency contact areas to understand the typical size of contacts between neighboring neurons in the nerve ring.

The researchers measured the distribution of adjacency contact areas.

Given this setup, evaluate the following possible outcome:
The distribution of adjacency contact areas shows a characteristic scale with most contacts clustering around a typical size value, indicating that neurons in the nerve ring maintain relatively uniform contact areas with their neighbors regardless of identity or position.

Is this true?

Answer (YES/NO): NO